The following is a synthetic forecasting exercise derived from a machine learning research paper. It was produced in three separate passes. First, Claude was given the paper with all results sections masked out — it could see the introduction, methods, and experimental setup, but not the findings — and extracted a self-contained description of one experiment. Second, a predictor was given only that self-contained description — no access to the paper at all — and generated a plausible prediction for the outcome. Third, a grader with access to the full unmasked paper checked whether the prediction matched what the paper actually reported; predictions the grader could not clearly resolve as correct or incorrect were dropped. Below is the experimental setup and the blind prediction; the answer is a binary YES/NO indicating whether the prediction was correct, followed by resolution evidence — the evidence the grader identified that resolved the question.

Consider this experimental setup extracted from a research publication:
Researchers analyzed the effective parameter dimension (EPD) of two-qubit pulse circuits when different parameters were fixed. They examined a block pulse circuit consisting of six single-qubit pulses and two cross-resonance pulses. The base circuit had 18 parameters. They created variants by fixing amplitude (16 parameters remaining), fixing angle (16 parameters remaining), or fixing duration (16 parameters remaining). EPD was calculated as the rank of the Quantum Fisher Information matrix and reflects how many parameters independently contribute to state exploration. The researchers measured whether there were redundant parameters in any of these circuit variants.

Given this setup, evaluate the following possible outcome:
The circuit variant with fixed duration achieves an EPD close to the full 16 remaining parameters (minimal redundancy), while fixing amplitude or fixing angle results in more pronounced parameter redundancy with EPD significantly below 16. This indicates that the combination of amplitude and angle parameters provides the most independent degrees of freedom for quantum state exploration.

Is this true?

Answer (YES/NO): NO